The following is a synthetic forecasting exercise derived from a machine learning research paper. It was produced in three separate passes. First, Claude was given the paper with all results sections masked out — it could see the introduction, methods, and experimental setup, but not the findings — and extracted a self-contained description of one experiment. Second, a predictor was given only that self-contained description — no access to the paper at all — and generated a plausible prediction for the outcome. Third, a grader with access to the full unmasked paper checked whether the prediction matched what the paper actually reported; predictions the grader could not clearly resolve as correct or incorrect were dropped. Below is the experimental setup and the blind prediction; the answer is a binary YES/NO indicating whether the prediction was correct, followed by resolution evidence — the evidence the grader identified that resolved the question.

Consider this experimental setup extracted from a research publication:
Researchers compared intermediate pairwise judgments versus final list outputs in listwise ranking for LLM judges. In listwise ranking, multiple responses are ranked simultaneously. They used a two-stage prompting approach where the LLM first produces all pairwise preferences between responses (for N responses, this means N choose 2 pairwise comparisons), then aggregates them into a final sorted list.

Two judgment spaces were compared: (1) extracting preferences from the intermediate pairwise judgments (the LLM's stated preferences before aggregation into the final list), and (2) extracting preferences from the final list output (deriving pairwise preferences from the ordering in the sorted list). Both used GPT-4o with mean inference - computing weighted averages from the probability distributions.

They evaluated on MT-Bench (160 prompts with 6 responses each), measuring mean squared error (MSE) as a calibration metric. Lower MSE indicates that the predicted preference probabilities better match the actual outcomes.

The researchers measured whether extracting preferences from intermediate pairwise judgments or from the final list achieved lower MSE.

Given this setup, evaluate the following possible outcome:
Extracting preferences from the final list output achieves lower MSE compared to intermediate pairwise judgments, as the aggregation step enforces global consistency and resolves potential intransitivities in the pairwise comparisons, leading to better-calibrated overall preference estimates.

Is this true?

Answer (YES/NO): NO